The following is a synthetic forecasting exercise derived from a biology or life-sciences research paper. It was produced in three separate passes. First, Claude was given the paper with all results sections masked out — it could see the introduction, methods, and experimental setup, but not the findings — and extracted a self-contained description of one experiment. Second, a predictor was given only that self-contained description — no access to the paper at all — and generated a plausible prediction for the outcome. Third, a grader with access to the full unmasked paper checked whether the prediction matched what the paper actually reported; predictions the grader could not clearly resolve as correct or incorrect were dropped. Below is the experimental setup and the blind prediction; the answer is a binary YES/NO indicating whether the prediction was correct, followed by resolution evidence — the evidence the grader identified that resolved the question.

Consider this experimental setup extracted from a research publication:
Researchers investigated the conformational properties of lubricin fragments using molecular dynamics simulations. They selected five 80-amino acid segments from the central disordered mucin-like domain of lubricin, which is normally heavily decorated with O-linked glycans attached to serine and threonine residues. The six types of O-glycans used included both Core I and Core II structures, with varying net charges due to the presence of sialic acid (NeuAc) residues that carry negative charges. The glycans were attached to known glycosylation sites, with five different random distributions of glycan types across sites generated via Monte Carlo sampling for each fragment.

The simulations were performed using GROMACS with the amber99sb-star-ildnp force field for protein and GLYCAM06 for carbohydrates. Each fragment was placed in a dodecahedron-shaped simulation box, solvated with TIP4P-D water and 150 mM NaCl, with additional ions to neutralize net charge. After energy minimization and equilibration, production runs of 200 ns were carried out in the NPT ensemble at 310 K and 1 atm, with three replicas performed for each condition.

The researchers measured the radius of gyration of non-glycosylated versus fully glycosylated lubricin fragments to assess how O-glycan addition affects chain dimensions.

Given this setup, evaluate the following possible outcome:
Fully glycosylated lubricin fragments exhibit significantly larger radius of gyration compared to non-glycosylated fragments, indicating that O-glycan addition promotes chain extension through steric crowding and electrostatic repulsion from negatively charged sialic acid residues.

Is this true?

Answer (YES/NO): YES